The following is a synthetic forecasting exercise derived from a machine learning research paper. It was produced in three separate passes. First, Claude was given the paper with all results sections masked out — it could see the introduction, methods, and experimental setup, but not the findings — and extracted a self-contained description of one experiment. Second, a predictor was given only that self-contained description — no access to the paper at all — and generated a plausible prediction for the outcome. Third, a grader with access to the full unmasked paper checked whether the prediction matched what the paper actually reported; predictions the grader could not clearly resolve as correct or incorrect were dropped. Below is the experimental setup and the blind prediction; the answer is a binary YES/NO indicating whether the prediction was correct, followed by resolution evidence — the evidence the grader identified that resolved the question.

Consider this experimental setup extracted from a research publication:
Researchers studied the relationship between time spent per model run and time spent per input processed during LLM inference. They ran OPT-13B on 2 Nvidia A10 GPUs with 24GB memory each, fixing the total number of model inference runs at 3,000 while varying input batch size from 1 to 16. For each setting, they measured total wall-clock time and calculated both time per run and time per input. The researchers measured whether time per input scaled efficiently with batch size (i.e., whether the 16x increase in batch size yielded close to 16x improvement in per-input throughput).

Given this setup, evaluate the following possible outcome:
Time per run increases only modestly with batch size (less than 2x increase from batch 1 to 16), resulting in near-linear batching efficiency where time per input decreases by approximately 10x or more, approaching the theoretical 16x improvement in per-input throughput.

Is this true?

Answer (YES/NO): YES